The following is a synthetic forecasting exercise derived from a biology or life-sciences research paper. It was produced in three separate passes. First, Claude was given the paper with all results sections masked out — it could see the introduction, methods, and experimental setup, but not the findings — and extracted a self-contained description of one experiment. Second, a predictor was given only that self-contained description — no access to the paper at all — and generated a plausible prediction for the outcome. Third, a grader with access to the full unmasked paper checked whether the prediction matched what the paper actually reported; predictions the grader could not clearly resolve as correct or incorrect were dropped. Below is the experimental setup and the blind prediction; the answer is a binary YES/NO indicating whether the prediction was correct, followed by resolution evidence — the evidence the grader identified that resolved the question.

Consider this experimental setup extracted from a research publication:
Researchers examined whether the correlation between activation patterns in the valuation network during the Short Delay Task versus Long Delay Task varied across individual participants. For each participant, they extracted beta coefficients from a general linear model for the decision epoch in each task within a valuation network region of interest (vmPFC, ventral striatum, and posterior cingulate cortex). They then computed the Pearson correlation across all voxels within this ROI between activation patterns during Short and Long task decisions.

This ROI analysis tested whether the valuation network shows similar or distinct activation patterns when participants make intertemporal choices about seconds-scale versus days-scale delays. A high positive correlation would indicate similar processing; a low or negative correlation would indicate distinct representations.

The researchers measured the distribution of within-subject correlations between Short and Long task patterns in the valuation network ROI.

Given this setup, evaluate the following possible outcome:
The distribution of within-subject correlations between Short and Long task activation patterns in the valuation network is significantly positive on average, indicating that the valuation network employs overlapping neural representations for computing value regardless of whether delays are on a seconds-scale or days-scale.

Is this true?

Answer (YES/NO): YES